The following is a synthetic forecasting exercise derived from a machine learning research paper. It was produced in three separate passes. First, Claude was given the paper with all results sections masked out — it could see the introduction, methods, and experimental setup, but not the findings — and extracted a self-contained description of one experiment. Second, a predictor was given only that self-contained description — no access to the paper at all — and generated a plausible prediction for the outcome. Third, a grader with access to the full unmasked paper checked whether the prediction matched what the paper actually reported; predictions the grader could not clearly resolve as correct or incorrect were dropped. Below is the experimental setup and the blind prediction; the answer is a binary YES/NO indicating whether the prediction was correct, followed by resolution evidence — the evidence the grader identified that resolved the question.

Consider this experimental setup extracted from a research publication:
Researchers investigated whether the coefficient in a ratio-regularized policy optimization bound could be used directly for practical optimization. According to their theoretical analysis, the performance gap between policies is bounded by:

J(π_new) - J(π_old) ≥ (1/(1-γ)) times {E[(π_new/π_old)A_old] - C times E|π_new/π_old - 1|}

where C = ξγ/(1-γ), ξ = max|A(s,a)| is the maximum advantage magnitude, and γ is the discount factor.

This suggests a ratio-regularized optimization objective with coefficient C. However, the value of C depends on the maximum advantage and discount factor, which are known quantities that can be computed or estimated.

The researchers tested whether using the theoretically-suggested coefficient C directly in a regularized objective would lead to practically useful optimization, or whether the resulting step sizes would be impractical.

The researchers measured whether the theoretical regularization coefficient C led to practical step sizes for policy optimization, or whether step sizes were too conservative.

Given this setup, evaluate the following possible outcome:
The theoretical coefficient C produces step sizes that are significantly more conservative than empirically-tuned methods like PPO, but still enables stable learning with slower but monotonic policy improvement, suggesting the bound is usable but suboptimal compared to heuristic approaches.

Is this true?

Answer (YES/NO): NO